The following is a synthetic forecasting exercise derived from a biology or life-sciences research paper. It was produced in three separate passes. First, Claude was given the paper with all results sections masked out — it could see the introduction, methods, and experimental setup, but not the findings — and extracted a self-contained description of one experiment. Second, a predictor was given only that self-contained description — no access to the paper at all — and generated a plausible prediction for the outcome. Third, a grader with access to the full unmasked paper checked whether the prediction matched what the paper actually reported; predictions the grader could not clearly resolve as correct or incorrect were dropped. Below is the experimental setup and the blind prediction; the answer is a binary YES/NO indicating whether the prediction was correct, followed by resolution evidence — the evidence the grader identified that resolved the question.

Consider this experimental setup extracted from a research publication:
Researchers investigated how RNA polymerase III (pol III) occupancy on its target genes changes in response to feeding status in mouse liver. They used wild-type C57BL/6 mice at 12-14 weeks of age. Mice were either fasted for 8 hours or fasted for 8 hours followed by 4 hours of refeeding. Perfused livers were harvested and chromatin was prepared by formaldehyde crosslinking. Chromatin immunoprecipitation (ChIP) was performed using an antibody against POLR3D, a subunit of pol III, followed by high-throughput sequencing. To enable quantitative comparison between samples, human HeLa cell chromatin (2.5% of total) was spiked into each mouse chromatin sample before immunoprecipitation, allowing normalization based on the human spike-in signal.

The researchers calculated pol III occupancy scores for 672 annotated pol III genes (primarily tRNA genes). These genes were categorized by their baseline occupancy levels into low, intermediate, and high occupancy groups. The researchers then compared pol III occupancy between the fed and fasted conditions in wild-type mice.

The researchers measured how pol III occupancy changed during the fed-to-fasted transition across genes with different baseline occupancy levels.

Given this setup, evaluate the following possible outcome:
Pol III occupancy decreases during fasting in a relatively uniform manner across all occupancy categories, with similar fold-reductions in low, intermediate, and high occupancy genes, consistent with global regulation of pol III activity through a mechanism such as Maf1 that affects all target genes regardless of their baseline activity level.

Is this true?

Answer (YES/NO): NO